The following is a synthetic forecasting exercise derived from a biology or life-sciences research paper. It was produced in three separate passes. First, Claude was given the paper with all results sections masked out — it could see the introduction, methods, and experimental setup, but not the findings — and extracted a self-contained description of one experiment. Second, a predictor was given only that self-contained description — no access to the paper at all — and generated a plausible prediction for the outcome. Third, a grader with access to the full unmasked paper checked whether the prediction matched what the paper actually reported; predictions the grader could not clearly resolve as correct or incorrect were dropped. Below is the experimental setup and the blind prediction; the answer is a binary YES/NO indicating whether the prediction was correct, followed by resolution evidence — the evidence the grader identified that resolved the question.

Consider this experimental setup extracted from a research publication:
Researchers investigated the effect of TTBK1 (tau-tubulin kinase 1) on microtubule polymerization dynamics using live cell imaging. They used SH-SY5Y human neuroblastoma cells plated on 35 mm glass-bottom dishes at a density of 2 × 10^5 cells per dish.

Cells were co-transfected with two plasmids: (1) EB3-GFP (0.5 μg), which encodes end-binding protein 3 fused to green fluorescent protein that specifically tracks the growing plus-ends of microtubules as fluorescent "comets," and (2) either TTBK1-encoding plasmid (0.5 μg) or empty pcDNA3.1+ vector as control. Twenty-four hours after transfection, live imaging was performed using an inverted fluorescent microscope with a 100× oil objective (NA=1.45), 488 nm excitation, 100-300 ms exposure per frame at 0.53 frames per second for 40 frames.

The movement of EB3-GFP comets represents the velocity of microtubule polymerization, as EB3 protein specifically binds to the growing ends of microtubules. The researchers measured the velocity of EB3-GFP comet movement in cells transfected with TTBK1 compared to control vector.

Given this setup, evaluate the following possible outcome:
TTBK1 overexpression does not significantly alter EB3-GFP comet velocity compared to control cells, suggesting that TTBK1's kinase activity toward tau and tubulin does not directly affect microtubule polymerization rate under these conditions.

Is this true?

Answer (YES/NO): NO